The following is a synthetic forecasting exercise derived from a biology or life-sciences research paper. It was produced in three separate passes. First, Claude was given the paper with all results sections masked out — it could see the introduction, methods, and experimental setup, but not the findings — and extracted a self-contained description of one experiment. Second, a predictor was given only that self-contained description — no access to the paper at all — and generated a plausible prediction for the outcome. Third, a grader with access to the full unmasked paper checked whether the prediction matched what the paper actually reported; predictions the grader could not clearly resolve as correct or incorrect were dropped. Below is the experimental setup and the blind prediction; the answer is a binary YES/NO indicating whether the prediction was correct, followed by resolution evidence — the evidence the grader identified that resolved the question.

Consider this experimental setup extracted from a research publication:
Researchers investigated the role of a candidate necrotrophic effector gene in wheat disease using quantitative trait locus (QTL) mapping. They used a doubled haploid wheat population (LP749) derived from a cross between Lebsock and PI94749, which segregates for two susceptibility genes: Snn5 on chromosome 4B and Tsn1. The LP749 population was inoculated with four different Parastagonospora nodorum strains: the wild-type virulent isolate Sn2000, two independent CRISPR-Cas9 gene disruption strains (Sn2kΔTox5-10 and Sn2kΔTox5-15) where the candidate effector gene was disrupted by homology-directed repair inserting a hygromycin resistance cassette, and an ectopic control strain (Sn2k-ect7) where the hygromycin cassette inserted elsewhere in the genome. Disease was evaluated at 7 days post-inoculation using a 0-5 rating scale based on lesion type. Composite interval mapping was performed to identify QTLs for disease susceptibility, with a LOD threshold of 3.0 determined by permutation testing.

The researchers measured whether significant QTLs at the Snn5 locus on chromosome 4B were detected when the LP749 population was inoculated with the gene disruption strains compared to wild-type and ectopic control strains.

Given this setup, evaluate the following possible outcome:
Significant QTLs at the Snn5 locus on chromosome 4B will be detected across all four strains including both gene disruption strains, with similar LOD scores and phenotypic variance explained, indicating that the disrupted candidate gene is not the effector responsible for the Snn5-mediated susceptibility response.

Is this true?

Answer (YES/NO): NO